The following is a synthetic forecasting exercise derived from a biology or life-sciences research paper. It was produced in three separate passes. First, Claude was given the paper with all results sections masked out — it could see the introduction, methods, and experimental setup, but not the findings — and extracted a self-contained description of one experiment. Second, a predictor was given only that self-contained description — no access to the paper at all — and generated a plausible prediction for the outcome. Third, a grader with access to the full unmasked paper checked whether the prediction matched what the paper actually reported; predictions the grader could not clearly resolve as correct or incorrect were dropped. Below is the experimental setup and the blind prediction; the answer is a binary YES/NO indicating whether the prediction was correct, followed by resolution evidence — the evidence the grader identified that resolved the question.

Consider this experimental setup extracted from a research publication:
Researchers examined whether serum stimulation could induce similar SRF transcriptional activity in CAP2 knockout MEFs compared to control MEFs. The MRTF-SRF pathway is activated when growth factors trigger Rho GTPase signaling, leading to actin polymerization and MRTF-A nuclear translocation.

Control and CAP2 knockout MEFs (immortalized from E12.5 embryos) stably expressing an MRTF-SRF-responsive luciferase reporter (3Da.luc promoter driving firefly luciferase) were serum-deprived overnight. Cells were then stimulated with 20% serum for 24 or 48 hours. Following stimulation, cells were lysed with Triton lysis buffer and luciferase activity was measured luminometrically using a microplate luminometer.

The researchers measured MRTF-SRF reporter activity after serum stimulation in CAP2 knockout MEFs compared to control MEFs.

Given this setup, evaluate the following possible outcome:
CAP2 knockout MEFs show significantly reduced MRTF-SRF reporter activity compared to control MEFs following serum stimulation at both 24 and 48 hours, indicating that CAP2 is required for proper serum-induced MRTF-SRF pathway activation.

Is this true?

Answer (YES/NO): NO